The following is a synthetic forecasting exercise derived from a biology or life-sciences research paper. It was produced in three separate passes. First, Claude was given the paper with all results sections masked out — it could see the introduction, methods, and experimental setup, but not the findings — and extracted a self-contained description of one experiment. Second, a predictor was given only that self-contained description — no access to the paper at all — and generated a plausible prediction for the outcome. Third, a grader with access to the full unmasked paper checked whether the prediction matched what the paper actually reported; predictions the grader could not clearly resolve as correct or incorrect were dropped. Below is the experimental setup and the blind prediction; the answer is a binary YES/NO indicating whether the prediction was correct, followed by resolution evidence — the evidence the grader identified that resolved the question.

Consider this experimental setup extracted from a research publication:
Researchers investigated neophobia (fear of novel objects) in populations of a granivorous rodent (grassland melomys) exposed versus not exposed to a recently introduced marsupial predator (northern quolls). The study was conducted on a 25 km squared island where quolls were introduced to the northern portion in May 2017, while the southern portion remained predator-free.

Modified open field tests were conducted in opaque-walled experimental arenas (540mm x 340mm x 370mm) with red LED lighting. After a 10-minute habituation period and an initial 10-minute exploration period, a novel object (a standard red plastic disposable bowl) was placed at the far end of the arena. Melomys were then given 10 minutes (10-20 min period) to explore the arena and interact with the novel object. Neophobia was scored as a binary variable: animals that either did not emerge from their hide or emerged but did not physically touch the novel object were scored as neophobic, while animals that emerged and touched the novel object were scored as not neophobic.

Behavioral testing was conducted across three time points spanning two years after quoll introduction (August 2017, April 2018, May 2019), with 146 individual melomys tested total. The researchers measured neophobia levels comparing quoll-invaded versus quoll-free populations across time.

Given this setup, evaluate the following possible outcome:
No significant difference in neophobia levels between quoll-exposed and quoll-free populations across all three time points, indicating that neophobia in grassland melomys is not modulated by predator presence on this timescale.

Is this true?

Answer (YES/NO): NO